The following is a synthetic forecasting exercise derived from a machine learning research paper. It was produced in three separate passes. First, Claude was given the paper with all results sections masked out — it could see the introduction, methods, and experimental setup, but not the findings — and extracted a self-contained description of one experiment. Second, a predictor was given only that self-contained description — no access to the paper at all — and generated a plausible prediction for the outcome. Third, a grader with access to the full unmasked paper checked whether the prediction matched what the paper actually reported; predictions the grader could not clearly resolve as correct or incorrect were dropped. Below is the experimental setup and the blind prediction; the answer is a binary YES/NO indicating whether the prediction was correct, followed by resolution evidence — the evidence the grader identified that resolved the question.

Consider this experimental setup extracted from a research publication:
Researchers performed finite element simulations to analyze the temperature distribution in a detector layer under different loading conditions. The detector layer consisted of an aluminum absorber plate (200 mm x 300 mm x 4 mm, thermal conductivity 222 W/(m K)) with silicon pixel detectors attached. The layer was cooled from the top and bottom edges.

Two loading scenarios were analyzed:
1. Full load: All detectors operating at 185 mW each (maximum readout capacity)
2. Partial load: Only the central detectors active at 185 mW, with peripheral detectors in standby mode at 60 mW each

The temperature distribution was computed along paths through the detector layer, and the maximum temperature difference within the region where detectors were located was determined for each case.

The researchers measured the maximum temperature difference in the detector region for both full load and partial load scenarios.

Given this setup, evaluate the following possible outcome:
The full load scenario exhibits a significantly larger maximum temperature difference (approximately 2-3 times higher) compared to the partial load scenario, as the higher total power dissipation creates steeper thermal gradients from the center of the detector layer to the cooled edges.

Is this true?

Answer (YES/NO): NO